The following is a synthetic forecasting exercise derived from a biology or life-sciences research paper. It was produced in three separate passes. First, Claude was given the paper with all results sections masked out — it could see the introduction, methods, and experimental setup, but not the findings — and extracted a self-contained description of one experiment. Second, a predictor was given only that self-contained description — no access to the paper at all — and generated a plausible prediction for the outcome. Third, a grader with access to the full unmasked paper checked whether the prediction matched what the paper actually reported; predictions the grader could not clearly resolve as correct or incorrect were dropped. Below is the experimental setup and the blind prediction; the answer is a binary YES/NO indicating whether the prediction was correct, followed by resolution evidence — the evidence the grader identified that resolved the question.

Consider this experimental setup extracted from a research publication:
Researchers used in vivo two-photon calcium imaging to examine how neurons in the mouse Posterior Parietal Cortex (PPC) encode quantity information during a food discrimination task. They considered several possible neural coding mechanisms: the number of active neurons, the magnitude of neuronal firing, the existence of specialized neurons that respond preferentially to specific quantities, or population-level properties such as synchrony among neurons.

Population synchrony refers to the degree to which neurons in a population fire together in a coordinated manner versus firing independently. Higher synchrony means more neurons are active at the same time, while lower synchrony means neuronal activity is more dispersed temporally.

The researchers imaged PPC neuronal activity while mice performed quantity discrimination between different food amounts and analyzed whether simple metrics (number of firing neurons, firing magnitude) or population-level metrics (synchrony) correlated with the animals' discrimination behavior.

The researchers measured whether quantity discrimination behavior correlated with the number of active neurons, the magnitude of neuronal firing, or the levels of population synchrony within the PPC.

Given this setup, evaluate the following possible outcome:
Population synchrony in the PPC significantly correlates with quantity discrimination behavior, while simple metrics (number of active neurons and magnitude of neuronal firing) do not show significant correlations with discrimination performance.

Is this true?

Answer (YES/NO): YES